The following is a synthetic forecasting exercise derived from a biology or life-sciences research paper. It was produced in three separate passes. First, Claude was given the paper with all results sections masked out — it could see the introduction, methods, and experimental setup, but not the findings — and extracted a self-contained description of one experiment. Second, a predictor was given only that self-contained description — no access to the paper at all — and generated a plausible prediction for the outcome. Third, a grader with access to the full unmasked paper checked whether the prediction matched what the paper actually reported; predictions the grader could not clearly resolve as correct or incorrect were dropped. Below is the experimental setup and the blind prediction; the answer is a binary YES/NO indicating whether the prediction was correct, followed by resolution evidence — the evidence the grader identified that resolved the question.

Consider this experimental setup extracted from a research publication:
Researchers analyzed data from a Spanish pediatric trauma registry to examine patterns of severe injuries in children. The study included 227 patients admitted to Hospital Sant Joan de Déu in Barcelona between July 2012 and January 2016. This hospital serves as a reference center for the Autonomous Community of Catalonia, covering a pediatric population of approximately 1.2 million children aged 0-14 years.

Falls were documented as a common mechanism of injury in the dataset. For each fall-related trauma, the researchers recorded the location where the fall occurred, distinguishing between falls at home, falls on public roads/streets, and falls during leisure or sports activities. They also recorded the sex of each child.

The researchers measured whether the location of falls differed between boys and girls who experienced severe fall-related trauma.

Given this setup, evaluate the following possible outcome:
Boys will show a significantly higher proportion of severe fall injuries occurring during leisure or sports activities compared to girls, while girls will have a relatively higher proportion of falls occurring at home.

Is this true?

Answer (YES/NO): YES